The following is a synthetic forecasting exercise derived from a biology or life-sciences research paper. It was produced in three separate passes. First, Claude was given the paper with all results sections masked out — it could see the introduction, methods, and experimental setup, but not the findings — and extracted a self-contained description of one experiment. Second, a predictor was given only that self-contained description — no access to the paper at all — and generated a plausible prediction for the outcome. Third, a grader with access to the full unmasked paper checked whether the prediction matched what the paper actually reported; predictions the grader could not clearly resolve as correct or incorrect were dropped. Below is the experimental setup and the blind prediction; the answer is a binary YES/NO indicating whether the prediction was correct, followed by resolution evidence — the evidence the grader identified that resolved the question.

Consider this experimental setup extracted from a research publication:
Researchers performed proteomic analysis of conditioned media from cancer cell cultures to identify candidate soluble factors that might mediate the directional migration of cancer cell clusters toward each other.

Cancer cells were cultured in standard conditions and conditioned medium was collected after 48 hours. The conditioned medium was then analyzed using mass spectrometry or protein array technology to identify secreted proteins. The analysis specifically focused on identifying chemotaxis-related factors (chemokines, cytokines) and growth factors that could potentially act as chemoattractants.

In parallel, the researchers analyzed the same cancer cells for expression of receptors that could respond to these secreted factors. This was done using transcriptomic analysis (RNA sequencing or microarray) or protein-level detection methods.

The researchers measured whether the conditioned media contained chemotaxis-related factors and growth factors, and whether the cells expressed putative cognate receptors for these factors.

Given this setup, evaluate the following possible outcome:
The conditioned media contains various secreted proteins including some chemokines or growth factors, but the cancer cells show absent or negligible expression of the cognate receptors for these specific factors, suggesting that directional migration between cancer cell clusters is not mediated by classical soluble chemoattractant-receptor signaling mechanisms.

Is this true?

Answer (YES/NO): NO